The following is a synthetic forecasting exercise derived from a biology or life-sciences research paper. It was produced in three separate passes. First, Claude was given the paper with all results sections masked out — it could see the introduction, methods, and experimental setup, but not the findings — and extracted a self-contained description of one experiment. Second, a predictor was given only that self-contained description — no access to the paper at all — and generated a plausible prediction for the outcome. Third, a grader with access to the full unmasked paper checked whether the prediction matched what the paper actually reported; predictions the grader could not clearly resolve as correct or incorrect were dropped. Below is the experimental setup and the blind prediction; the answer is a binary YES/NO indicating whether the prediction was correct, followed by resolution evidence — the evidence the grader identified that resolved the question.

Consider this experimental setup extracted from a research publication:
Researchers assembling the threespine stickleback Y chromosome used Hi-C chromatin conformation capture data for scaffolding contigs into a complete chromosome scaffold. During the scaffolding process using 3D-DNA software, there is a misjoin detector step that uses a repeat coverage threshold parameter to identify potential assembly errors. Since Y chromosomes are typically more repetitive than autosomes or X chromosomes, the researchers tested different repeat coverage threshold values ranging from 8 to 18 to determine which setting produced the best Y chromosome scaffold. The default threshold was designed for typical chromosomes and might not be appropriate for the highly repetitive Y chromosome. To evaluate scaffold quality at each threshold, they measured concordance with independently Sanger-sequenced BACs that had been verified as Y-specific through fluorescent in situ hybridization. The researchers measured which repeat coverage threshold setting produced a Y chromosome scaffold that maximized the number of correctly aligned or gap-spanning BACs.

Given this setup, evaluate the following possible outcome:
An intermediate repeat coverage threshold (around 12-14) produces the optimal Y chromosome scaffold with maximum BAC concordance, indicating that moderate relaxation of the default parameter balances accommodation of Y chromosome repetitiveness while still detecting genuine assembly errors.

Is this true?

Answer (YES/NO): NO